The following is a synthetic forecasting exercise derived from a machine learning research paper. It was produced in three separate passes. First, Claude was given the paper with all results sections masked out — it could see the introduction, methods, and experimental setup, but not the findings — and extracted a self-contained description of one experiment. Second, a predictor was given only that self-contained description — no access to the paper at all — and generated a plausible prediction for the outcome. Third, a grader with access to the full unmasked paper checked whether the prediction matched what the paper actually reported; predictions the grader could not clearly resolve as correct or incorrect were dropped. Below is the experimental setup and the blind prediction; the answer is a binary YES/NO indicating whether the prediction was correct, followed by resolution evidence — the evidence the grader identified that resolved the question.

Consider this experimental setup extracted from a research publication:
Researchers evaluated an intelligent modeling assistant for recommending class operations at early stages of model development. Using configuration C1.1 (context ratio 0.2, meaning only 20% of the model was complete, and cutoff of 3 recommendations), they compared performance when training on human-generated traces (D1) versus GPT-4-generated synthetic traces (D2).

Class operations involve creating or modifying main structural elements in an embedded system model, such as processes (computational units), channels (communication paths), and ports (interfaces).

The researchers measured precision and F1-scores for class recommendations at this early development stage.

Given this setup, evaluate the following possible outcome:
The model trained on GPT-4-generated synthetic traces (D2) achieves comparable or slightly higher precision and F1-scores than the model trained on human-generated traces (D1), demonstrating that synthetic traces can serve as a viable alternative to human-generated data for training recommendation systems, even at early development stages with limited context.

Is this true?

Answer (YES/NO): NO